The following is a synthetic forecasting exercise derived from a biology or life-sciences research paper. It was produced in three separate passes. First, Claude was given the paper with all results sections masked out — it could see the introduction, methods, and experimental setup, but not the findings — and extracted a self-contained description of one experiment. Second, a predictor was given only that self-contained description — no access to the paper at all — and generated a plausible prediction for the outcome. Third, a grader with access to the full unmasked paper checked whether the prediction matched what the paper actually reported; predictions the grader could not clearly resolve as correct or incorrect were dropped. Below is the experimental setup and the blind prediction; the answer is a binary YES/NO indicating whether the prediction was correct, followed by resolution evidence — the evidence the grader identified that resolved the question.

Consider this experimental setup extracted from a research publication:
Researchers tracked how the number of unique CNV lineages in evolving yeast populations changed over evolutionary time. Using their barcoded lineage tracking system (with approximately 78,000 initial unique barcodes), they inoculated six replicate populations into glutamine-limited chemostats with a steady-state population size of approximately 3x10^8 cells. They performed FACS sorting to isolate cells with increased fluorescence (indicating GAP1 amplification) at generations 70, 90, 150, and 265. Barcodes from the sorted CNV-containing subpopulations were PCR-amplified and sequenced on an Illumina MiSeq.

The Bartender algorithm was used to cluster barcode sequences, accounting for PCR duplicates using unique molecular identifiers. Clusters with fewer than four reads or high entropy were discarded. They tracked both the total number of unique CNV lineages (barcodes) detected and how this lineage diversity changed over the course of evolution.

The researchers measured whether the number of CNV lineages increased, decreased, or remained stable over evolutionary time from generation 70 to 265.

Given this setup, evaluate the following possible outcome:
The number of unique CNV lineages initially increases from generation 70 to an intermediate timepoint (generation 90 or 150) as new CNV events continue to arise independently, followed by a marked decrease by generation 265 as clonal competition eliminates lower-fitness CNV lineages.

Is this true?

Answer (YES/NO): NO